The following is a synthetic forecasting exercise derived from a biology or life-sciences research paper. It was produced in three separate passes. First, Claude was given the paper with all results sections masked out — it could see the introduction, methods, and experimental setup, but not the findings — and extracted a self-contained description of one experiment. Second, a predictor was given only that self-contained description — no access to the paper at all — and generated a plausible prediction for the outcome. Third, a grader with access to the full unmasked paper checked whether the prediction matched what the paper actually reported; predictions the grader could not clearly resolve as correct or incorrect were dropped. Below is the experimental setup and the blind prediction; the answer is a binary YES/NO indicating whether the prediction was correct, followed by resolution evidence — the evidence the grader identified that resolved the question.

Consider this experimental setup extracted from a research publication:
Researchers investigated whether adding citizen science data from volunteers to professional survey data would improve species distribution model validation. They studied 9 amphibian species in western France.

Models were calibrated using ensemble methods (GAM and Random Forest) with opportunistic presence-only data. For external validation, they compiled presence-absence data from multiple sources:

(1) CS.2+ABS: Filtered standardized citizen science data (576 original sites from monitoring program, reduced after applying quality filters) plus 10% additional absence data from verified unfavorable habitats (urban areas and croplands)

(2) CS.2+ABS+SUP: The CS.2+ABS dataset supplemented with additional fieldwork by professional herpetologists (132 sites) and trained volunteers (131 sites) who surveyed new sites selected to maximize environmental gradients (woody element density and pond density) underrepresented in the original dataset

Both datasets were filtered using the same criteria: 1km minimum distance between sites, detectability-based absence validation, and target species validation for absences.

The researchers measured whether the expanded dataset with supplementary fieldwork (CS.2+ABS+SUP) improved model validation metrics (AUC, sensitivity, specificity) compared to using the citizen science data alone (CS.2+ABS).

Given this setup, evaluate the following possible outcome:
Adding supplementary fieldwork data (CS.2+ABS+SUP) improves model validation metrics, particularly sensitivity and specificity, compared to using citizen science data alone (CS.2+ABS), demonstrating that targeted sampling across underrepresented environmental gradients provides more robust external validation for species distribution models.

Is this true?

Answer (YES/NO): NO